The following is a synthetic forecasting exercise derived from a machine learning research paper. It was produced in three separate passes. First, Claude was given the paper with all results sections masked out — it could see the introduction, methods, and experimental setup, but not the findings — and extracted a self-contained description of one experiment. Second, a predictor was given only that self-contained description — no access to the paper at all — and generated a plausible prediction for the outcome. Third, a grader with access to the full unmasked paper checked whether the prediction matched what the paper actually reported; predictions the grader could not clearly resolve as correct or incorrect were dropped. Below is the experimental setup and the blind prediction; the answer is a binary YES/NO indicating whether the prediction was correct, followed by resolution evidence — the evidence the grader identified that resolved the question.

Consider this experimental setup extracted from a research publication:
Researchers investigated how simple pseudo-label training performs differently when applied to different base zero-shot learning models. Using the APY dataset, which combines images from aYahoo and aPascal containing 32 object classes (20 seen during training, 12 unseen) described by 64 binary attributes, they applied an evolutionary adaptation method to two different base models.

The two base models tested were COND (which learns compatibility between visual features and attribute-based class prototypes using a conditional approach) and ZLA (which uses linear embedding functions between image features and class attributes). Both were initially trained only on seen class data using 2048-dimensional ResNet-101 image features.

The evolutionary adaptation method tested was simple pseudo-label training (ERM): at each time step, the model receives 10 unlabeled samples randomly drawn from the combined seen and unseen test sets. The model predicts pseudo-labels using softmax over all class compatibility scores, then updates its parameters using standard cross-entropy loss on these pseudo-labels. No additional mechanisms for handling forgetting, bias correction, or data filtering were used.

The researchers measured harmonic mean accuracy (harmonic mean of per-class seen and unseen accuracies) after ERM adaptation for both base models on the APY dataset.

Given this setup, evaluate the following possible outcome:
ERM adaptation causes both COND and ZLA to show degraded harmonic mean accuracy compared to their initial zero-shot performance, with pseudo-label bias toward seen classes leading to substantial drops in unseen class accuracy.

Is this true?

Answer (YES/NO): NO